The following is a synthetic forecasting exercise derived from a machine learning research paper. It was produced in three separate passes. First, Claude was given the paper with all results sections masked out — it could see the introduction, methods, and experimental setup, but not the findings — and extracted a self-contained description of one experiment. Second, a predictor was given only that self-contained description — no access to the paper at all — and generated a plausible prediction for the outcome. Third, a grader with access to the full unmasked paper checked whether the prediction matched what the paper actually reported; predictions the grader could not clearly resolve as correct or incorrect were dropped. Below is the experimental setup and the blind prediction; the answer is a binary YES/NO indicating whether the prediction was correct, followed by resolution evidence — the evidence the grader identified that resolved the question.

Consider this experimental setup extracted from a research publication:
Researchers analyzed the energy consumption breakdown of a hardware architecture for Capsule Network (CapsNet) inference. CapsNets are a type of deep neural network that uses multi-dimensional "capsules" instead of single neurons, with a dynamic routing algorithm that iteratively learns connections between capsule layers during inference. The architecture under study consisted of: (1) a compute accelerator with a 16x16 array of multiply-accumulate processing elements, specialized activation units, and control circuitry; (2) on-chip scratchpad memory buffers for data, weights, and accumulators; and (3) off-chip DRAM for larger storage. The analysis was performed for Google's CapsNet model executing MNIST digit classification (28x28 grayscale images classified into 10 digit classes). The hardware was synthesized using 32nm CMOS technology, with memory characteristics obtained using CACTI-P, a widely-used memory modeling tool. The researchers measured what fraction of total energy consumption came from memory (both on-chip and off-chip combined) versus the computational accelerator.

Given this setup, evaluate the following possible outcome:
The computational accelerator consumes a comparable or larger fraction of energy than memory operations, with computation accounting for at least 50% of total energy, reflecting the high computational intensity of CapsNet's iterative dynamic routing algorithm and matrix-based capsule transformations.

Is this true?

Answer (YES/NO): NO